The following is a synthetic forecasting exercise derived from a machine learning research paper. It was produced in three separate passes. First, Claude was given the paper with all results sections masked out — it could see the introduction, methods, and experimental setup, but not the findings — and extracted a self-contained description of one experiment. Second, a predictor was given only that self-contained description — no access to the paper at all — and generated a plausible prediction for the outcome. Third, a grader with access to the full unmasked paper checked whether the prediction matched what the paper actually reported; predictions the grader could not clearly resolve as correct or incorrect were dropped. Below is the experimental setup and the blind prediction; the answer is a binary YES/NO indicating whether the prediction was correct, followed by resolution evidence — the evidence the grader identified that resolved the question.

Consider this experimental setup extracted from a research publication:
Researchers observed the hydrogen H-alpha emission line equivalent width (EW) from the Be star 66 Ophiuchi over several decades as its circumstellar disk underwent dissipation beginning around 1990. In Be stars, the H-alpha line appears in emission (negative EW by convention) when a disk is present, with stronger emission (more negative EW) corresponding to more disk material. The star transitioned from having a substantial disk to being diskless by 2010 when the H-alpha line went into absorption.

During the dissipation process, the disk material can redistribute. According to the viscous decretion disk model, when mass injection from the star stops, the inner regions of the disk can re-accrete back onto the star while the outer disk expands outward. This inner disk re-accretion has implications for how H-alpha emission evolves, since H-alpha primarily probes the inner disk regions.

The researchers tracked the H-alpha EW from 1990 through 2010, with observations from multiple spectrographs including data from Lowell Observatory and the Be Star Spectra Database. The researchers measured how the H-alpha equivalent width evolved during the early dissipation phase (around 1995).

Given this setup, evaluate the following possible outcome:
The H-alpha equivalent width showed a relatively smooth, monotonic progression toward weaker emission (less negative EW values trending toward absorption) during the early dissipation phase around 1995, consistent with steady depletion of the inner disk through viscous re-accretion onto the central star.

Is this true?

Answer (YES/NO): NO